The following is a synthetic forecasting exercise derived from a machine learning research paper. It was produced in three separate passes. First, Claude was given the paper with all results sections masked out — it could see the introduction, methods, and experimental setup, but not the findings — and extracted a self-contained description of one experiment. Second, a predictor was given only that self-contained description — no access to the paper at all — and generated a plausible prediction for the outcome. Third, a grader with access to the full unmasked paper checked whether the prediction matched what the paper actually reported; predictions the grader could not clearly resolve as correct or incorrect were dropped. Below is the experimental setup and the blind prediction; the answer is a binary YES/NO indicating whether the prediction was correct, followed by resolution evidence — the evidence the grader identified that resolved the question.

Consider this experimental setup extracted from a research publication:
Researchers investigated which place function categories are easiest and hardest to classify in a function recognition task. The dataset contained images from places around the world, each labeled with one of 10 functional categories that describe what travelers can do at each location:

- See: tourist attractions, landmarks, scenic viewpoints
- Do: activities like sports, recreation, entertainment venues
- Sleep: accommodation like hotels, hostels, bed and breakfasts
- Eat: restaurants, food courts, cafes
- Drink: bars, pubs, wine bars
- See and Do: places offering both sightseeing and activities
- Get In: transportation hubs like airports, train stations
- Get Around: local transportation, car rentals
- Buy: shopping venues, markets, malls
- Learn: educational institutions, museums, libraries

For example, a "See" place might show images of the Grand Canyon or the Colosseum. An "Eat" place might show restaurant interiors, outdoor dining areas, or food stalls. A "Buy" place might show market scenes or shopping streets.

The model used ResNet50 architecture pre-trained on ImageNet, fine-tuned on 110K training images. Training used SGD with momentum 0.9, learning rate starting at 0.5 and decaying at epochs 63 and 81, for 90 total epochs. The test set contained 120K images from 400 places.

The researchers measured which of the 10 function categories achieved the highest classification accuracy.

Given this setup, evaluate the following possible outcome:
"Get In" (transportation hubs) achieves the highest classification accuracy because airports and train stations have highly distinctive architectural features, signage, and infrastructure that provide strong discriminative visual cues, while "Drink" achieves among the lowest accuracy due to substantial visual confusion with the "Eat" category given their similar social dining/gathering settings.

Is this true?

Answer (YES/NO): NO